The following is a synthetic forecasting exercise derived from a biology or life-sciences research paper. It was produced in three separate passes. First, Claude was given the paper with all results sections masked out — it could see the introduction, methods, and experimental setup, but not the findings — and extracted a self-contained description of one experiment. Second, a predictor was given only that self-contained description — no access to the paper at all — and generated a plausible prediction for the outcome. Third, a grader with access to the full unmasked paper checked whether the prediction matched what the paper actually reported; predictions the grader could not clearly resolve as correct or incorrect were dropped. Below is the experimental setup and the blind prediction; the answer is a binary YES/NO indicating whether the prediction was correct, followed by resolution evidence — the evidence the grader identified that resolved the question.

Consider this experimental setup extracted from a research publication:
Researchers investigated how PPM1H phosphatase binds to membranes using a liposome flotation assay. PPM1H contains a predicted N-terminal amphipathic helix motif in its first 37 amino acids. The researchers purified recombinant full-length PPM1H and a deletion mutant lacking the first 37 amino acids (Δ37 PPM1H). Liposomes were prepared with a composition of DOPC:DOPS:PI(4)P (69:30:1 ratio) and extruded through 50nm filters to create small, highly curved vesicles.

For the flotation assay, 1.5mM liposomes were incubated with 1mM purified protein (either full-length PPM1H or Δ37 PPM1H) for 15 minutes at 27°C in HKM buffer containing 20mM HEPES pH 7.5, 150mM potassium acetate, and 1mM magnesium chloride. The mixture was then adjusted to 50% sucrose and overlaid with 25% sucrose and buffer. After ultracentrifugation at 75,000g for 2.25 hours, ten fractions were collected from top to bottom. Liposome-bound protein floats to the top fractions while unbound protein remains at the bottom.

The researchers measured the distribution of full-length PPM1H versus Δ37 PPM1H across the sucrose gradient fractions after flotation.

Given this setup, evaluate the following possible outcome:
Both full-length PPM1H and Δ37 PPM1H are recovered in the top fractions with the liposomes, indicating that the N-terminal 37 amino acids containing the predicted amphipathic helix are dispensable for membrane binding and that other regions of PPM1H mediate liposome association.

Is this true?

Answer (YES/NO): NO